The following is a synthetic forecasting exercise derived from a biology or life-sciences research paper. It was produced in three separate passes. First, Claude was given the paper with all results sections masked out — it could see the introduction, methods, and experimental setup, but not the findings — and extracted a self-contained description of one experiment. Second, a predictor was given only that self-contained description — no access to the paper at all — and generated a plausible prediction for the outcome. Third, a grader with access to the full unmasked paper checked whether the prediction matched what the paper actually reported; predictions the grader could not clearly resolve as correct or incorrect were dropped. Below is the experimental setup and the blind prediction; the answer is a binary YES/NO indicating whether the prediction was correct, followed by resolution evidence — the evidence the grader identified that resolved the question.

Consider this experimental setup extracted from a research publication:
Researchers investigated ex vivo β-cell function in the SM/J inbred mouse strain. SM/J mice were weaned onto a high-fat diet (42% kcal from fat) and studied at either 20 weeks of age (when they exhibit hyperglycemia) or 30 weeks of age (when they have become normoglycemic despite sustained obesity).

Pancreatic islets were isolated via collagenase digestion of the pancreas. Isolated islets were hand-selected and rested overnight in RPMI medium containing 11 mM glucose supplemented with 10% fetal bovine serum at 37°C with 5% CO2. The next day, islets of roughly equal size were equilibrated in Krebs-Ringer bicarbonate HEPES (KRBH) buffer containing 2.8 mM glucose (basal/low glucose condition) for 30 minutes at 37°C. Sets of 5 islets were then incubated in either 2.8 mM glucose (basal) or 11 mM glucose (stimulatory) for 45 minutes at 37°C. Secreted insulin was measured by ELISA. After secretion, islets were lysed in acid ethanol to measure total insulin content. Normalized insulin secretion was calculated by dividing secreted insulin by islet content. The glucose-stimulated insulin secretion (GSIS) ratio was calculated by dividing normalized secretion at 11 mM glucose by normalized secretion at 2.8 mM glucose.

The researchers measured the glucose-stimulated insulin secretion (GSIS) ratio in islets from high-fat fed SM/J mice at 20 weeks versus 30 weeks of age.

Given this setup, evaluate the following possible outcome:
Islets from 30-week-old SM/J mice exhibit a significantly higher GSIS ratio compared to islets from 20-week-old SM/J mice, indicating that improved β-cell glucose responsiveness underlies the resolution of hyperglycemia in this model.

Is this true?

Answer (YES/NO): YES